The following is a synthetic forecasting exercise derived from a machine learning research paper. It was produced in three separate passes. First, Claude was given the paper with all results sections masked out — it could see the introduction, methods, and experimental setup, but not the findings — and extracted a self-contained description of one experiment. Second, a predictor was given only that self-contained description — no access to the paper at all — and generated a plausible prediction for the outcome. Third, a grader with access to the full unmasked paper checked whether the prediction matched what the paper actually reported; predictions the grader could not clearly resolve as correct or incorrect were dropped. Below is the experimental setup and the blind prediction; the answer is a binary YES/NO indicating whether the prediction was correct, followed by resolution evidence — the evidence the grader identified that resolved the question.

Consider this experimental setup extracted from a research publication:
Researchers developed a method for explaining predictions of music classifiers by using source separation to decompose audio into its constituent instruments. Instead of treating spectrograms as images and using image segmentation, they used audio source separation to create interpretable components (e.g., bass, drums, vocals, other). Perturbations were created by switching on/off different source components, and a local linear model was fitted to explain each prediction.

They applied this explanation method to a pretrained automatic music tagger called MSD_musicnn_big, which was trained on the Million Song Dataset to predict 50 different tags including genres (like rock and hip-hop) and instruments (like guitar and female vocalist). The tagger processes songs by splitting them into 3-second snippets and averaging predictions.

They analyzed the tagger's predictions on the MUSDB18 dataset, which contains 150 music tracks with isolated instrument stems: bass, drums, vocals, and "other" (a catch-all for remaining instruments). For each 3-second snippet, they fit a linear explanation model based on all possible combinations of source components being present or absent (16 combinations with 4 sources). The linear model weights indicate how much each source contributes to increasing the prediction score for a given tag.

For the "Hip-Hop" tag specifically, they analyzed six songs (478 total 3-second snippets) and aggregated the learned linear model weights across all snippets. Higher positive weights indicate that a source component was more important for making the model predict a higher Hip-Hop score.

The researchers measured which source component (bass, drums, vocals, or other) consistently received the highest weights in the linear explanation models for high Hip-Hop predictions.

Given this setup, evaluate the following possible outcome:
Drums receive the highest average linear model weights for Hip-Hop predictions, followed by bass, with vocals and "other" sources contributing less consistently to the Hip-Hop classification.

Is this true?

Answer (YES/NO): NO